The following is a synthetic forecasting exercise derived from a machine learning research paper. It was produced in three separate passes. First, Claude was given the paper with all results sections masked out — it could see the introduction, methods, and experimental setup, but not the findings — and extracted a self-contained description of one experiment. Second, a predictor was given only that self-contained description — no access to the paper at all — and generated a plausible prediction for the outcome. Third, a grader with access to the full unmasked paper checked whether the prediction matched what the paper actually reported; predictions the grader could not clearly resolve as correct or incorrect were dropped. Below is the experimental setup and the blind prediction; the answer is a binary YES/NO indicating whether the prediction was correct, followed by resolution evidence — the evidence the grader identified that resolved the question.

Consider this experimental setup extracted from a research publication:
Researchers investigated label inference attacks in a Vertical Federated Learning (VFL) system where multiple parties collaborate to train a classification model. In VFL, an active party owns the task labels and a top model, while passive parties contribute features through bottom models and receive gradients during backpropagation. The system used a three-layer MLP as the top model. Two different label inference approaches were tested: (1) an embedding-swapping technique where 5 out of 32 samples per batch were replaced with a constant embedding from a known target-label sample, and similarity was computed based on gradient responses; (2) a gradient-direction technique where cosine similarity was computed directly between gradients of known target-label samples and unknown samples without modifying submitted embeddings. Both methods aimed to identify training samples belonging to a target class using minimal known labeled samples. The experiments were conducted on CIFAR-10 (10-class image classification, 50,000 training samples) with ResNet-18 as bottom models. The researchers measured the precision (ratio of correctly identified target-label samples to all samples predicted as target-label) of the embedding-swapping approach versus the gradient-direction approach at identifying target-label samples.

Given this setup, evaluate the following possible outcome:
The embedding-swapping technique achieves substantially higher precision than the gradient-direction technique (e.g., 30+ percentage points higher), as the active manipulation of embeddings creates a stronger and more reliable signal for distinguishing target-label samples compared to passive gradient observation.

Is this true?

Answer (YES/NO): NO